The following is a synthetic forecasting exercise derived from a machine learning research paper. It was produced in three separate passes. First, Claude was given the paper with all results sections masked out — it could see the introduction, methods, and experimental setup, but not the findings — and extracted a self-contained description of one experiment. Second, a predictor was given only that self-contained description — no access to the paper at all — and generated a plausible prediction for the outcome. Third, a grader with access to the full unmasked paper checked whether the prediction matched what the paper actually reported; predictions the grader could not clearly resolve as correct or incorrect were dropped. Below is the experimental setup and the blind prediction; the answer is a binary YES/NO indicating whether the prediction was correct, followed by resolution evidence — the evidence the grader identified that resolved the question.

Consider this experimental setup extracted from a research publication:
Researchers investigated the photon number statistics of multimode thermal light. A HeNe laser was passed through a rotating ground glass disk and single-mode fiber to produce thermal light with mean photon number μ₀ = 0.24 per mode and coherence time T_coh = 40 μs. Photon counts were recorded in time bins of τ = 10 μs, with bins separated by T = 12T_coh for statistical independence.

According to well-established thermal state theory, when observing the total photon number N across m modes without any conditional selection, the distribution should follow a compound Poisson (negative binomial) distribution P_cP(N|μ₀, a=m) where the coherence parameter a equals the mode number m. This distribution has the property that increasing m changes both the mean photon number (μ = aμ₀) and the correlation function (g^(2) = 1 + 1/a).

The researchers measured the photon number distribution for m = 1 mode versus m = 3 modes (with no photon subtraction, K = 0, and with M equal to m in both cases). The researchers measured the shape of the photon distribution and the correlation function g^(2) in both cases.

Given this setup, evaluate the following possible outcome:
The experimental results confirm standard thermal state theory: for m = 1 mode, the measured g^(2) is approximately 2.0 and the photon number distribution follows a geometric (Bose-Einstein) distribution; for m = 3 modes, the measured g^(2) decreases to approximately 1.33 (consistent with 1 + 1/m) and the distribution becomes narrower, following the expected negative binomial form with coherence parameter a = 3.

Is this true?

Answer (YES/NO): YES